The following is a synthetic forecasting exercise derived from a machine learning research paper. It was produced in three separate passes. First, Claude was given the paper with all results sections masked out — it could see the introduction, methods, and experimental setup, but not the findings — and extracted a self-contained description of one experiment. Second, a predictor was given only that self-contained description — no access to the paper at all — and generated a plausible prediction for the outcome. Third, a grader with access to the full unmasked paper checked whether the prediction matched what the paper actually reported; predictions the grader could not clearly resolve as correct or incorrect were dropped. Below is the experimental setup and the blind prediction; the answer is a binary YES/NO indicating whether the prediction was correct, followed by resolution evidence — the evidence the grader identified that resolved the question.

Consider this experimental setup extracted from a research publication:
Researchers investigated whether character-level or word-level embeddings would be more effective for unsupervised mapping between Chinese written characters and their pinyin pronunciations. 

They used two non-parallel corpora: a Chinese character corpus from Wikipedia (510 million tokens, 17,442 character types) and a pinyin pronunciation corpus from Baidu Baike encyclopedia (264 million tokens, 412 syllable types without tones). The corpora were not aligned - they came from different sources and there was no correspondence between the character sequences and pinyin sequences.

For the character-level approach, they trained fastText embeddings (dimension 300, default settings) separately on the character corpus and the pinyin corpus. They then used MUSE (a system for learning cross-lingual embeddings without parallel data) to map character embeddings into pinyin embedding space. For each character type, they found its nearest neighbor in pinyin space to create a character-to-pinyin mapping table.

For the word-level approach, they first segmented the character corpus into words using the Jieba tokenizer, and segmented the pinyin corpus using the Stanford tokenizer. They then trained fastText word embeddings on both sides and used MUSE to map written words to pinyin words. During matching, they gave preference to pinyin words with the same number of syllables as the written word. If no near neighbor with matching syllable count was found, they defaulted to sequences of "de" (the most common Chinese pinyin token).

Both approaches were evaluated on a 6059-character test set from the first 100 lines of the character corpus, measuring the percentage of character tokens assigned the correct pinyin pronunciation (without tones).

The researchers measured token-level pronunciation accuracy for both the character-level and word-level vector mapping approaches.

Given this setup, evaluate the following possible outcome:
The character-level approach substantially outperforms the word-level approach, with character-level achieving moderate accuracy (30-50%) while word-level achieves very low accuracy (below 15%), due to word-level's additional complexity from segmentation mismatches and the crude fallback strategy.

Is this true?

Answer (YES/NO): NO